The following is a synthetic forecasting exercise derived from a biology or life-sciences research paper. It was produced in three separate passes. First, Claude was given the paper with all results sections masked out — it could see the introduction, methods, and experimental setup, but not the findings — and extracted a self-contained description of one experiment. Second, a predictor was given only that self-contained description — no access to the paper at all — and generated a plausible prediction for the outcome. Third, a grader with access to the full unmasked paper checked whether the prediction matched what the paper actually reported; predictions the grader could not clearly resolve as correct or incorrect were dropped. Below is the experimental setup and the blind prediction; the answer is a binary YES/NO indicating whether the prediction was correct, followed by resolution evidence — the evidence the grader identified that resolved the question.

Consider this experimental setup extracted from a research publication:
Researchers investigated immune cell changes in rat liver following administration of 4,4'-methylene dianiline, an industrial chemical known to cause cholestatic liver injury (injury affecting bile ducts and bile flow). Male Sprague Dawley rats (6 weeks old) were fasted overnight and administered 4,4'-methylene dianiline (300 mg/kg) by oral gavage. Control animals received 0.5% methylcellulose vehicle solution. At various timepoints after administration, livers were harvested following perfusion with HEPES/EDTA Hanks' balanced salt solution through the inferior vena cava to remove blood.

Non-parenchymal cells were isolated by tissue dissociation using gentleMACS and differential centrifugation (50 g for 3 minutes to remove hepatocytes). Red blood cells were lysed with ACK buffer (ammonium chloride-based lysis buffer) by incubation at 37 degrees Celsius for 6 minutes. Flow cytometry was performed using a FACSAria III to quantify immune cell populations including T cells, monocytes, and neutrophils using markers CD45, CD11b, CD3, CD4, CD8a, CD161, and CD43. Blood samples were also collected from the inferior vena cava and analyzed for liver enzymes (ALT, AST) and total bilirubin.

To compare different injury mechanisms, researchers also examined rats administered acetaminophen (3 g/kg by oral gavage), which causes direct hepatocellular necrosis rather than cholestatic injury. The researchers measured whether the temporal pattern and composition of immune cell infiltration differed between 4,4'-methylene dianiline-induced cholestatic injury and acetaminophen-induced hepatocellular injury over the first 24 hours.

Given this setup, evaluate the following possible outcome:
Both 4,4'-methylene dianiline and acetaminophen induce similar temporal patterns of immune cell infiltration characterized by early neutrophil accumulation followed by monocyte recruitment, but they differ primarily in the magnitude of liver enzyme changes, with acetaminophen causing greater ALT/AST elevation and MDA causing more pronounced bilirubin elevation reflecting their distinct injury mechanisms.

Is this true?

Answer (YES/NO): NO